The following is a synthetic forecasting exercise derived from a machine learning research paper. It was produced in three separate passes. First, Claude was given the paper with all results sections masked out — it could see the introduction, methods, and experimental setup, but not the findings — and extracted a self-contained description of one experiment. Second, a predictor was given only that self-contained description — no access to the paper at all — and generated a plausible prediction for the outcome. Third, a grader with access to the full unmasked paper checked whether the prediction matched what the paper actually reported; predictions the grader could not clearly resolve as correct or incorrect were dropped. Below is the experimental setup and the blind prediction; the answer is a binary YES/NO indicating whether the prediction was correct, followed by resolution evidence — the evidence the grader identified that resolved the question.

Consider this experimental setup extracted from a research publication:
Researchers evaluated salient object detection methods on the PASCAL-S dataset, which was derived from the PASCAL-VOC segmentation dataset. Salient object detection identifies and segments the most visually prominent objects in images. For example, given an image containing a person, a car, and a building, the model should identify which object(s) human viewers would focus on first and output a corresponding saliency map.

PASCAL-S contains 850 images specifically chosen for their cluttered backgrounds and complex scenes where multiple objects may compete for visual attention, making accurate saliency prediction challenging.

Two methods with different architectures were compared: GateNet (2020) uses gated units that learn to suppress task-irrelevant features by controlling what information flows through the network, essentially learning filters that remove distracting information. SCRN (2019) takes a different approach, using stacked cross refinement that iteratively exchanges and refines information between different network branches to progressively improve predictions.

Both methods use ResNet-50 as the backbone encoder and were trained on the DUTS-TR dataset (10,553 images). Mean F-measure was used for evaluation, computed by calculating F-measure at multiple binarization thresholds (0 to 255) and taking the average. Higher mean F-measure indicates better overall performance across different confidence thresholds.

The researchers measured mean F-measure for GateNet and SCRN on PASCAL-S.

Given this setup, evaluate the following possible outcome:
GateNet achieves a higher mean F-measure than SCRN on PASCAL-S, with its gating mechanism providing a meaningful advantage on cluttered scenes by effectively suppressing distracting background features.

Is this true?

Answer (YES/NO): NO